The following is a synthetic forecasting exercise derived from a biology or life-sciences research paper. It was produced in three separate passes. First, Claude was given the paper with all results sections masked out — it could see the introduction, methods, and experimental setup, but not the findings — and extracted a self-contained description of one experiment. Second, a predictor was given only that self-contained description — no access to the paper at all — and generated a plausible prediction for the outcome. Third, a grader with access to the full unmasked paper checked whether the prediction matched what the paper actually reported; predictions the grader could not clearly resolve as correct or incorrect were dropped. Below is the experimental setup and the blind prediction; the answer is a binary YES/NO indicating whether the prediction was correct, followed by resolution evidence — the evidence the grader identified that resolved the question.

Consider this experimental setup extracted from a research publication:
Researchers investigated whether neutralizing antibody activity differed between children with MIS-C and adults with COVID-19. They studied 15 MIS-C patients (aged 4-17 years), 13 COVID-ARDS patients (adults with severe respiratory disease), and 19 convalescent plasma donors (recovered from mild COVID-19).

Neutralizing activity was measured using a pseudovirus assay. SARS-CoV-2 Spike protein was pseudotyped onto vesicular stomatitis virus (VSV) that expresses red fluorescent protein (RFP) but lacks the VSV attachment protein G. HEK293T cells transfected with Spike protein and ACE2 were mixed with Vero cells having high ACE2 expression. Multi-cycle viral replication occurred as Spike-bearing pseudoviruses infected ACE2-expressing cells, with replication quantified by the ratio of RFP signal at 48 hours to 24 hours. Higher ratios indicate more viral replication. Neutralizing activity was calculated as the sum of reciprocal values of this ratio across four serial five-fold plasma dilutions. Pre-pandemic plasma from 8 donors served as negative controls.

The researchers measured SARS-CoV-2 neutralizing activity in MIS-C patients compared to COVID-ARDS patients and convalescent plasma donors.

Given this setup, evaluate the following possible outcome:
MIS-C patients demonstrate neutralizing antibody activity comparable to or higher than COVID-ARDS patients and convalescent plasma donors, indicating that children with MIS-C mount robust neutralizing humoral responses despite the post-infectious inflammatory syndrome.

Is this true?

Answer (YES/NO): NO